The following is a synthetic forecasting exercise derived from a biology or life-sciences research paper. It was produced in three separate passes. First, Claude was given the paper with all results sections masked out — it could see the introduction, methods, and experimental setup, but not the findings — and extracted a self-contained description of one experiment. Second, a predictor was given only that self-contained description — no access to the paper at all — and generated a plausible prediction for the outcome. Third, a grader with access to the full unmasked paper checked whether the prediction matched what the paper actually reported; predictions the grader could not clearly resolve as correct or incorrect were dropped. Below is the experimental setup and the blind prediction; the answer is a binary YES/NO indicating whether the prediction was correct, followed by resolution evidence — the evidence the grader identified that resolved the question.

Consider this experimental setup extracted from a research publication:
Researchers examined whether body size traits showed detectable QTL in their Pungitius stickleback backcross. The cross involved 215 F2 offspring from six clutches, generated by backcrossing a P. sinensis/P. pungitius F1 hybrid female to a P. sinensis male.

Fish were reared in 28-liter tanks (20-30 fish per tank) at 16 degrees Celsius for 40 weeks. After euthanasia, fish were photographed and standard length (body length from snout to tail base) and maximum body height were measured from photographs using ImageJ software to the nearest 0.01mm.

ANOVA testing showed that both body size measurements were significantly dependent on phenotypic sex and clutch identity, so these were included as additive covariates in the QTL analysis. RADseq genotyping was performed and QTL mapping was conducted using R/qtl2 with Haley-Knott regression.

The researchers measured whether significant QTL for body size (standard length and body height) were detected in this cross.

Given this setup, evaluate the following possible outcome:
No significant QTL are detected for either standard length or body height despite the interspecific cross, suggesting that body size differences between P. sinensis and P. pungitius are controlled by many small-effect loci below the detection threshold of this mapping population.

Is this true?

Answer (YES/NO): NO